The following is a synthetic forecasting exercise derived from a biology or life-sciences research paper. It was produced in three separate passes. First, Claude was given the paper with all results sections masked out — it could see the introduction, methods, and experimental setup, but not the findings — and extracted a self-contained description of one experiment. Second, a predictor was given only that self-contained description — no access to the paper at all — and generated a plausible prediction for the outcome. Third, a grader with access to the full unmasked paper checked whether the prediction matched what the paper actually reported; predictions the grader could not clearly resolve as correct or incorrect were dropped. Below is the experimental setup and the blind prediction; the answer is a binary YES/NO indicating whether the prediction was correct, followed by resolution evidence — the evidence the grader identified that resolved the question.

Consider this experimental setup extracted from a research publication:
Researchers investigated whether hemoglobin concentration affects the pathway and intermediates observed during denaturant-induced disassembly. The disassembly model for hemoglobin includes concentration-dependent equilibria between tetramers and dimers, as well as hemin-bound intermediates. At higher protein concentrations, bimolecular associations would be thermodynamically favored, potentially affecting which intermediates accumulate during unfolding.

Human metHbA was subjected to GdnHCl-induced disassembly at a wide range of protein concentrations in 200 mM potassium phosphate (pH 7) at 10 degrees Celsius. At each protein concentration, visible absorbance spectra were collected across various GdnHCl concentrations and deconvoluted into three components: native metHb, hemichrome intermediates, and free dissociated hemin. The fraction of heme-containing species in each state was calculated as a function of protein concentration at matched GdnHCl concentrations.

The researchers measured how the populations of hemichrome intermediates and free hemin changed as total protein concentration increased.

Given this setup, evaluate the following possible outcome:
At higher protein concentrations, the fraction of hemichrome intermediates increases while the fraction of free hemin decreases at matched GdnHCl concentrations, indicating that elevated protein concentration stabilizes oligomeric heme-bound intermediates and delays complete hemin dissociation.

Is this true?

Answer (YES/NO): YES